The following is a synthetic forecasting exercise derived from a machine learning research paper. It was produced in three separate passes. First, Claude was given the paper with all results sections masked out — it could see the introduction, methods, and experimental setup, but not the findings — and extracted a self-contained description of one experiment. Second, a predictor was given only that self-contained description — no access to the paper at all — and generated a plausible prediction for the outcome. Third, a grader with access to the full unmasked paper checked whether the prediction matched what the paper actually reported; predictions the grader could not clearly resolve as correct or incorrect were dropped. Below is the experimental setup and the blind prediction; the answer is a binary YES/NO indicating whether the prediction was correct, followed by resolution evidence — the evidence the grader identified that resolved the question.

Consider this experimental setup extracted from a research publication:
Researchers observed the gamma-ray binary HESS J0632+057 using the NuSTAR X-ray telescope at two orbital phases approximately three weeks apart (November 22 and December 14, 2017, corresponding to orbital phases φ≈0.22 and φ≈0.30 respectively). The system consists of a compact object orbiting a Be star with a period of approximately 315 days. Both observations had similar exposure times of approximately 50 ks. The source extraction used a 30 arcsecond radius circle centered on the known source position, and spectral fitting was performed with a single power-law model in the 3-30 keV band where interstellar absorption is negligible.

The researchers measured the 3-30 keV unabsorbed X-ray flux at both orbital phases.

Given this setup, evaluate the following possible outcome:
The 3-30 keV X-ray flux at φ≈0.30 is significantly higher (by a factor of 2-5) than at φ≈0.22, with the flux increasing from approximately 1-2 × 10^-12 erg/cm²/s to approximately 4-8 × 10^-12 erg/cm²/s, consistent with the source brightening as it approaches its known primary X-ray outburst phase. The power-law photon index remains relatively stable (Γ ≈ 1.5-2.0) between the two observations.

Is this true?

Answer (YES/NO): NO